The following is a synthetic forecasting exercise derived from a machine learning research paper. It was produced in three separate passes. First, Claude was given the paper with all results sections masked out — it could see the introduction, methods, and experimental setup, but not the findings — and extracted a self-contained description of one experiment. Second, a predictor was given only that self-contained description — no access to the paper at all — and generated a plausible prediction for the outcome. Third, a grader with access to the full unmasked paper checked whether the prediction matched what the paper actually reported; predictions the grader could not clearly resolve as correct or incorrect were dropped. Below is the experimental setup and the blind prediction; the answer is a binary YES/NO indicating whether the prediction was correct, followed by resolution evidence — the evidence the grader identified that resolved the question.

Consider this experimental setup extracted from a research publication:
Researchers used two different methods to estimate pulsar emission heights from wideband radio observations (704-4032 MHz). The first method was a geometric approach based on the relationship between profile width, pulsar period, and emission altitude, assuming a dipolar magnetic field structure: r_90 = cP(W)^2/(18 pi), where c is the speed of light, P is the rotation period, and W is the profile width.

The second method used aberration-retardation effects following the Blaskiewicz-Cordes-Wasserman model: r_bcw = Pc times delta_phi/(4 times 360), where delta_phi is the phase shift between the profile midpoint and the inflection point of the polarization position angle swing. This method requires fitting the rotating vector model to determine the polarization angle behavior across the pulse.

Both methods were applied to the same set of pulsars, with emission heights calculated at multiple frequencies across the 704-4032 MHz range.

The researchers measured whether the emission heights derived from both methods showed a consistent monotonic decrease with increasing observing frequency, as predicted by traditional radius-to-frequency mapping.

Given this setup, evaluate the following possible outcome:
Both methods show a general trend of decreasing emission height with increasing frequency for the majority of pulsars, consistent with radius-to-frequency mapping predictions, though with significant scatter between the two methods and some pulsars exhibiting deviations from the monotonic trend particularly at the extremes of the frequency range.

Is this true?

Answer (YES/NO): NO